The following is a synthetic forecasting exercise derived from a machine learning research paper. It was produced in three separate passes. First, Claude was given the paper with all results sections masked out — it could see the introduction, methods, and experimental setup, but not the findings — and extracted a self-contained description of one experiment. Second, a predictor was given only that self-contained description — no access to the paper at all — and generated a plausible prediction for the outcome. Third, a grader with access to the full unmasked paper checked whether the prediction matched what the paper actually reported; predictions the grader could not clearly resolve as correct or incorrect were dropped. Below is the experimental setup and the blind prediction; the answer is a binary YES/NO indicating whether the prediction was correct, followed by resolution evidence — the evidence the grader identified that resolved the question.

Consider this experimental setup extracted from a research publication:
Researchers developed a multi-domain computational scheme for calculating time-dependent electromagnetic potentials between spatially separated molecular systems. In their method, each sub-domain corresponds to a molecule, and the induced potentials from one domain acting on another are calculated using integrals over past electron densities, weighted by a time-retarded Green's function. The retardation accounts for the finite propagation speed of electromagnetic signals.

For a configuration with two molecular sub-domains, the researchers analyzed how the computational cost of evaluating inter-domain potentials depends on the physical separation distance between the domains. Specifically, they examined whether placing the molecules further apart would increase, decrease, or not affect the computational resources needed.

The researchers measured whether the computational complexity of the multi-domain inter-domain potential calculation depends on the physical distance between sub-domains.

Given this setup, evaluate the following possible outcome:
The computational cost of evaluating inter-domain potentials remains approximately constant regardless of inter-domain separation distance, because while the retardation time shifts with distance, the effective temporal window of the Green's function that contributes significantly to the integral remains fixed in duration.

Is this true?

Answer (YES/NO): YES